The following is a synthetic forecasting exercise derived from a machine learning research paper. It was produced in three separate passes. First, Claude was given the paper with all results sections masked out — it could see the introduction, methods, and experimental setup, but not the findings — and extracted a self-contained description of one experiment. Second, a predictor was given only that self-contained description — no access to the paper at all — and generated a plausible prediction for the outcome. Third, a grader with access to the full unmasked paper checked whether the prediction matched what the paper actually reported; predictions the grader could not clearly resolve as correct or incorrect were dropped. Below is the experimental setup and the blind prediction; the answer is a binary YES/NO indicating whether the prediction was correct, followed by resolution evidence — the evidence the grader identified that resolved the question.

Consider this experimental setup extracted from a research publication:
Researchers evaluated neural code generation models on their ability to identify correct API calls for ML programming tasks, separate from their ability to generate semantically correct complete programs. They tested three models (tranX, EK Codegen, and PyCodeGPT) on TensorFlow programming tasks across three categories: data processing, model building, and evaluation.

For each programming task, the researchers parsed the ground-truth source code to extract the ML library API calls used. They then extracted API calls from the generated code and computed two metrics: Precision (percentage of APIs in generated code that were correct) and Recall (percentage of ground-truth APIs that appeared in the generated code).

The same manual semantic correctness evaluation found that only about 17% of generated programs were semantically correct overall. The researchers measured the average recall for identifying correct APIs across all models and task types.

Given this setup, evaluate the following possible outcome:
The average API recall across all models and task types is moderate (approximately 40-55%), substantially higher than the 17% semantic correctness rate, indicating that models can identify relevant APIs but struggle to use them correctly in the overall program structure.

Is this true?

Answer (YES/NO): NO